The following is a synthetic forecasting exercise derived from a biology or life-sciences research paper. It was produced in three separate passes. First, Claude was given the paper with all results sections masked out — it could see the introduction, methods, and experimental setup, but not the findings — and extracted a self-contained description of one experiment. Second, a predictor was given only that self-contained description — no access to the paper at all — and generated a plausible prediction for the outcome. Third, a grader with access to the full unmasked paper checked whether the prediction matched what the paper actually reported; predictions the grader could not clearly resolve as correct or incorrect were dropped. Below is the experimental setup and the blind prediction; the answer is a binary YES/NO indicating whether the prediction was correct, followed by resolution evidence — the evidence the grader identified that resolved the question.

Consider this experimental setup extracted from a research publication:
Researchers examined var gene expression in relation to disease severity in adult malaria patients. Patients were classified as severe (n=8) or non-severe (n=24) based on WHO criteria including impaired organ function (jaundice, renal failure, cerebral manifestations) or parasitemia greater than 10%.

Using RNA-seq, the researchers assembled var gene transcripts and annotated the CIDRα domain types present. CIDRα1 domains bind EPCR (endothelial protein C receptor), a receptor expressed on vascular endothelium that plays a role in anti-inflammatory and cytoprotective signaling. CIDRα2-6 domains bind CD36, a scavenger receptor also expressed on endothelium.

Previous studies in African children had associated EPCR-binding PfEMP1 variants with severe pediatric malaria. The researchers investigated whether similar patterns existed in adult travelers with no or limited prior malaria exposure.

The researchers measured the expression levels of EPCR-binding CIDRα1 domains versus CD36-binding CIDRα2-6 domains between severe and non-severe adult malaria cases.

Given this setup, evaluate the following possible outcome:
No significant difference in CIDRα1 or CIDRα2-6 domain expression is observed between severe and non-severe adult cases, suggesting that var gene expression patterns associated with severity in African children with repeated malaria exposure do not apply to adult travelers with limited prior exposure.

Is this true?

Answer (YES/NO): NO